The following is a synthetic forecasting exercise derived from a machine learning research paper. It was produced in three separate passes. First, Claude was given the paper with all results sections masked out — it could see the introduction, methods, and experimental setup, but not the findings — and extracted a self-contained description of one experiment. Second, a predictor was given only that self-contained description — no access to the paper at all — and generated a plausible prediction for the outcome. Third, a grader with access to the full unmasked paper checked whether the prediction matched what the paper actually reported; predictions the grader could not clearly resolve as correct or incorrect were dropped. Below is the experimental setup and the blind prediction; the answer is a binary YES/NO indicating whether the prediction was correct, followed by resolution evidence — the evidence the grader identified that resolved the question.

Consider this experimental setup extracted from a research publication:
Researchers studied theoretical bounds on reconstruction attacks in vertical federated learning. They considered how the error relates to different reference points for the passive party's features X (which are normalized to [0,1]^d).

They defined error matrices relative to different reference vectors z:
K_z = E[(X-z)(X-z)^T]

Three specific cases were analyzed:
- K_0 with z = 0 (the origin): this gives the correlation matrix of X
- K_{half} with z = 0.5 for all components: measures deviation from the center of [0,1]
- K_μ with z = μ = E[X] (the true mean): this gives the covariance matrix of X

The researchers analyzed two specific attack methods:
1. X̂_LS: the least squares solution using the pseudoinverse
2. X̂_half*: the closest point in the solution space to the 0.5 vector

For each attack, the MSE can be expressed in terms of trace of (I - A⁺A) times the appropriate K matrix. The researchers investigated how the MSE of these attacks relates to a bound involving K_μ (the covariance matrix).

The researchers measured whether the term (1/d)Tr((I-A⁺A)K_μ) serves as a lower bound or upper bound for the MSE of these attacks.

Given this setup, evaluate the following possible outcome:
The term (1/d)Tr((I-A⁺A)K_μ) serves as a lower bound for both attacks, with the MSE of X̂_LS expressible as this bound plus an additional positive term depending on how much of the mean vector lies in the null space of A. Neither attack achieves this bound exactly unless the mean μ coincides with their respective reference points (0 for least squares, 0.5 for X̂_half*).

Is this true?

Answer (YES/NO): NO